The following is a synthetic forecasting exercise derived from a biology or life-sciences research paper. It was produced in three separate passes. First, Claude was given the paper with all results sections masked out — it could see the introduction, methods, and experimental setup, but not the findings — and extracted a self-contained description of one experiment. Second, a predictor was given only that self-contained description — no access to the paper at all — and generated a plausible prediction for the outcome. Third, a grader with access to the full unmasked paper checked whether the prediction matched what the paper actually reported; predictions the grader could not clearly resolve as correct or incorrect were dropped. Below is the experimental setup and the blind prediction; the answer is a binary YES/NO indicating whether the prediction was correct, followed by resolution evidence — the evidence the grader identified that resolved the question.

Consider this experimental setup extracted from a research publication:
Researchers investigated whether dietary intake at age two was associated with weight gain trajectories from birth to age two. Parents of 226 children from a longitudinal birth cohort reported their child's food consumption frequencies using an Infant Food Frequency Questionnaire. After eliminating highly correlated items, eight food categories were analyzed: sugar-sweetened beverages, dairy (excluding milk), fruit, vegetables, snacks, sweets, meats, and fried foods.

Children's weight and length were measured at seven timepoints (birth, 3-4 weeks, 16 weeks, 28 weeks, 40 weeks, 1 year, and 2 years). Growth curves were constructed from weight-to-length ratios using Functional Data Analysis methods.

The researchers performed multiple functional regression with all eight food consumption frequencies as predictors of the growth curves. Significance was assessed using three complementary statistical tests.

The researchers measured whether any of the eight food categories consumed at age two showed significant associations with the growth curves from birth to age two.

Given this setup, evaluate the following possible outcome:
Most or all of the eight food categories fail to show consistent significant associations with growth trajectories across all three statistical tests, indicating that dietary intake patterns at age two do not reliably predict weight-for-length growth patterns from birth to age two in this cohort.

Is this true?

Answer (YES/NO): YES